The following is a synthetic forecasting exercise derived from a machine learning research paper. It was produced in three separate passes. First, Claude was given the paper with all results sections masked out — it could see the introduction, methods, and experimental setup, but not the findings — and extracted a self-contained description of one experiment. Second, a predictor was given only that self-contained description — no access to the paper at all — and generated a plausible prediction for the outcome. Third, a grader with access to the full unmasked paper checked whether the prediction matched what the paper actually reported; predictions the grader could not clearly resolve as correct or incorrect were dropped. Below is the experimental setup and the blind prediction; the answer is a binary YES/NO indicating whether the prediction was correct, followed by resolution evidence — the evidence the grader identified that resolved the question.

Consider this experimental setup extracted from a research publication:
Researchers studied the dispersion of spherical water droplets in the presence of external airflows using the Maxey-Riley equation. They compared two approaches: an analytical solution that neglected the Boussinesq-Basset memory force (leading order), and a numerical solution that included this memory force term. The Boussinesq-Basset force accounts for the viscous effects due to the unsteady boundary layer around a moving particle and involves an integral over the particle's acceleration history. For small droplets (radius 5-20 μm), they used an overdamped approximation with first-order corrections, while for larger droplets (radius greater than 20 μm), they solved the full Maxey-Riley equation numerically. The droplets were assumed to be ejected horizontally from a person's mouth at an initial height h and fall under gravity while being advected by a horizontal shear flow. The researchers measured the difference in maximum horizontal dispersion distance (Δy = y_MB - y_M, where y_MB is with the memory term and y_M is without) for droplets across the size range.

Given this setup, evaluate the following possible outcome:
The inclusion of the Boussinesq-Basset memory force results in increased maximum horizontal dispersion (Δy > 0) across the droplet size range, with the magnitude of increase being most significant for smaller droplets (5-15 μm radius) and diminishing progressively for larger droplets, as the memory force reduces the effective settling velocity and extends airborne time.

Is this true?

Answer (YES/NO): YES